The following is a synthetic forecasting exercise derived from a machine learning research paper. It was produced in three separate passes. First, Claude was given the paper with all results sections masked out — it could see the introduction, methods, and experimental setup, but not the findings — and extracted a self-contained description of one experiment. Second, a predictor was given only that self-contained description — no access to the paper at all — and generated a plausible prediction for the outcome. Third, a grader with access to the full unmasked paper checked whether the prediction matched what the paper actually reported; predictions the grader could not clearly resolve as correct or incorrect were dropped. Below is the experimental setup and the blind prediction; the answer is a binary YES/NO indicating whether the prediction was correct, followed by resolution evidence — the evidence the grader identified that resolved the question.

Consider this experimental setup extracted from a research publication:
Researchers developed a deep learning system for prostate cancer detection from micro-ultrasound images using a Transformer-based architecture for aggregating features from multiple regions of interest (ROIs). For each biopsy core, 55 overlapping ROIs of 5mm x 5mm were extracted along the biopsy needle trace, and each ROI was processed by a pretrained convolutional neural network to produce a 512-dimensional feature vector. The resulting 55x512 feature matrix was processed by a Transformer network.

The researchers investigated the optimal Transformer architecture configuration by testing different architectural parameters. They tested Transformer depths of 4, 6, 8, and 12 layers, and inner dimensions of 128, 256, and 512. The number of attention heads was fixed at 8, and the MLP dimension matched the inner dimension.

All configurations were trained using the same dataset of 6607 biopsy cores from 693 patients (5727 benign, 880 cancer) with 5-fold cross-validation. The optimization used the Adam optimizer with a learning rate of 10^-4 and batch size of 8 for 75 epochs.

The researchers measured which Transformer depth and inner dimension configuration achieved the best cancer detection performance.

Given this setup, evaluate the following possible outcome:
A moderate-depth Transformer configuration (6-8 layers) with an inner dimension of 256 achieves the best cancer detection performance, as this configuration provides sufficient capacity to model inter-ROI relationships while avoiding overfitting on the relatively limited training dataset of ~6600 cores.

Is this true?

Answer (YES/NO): NO